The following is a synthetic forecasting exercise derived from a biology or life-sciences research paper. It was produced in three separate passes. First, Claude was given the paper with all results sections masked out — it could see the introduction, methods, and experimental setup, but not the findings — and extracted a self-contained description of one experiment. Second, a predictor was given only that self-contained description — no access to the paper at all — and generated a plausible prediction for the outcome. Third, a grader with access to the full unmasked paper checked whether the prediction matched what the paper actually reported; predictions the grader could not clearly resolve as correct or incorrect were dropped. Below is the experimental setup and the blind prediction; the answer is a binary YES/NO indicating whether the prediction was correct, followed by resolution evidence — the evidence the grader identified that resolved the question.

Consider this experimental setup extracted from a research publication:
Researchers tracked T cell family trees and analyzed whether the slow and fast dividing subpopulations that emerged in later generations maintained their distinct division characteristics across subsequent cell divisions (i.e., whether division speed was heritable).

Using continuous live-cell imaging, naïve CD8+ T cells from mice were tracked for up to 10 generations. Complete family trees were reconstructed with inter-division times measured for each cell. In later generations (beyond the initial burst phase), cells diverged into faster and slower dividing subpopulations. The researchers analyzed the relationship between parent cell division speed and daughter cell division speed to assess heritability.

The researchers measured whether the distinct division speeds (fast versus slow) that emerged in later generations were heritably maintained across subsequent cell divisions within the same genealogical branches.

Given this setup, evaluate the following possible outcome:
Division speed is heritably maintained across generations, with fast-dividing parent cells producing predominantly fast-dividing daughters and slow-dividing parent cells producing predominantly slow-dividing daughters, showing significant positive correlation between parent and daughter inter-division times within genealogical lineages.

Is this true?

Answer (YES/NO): YES